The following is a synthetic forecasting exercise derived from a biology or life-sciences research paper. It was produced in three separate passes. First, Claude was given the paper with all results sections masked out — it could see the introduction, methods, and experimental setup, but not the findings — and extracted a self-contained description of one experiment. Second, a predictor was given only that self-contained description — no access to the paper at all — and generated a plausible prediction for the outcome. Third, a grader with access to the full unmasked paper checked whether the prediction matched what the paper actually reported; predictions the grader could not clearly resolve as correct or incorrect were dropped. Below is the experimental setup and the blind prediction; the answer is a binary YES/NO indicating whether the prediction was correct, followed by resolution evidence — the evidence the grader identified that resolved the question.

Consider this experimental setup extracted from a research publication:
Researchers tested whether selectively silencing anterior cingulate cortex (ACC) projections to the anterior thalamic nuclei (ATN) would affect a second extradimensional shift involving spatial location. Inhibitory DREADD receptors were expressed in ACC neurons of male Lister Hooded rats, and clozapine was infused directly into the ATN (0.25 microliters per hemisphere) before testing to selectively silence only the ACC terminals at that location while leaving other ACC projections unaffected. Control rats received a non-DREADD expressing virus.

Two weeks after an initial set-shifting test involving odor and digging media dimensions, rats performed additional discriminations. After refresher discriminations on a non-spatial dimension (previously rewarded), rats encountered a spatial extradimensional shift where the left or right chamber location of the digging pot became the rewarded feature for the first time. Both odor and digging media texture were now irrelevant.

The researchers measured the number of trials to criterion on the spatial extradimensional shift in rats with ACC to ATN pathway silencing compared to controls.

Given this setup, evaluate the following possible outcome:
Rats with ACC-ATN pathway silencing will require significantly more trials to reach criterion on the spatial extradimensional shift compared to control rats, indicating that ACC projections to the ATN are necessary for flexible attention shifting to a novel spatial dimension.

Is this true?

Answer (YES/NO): NO